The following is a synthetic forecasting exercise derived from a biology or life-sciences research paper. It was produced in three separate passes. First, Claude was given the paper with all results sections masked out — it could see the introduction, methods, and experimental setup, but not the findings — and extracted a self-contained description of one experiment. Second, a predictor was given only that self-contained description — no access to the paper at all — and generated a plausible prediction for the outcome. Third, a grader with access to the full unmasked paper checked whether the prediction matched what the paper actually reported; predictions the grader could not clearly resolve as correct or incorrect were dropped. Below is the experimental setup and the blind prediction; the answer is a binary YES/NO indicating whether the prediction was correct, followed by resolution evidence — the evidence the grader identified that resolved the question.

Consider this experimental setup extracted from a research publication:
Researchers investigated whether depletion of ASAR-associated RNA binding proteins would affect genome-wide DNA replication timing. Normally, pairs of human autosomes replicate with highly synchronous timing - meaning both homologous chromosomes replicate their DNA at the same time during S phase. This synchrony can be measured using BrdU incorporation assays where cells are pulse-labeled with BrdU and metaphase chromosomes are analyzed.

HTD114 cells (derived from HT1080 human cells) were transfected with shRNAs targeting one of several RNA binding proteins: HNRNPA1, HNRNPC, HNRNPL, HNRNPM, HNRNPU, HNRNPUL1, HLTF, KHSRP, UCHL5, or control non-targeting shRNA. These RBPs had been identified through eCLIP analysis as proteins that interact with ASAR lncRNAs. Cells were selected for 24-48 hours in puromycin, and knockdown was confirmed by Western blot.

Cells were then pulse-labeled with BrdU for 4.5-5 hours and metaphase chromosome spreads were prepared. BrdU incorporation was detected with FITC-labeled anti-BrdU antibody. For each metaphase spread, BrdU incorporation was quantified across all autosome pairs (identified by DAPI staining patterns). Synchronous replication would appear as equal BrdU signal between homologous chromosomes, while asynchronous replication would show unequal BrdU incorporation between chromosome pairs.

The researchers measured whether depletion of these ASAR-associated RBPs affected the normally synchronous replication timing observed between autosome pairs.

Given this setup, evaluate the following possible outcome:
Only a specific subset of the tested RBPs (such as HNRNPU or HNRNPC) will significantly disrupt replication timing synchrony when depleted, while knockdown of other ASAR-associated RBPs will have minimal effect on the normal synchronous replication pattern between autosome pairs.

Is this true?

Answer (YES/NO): NO